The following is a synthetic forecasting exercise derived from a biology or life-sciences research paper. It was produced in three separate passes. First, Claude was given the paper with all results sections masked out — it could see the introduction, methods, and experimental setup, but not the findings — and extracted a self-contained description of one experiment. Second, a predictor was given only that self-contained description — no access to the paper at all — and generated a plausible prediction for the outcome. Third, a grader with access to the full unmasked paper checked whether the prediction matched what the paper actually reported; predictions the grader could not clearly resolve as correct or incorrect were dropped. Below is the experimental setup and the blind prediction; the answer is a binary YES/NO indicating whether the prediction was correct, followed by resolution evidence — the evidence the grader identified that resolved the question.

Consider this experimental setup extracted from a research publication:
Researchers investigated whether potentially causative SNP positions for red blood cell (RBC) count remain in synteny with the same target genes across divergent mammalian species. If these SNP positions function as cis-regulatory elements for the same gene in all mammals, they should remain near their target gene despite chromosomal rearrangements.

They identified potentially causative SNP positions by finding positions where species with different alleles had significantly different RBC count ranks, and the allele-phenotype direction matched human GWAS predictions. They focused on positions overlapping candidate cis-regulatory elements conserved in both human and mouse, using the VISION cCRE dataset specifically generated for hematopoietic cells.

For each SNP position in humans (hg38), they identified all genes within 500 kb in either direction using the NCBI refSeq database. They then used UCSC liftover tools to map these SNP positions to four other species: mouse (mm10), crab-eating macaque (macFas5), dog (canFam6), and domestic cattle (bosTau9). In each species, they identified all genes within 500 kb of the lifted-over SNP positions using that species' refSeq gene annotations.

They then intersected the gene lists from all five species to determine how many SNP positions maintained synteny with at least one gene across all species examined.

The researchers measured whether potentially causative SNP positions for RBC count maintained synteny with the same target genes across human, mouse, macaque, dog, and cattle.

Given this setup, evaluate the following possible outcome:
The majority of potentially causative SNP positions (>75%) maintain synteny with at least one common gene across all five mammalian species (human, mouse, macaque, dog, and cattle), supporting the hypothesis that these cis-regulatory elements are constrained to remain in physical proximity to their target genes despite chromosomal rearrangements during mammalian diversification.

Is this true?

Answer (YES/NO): NO